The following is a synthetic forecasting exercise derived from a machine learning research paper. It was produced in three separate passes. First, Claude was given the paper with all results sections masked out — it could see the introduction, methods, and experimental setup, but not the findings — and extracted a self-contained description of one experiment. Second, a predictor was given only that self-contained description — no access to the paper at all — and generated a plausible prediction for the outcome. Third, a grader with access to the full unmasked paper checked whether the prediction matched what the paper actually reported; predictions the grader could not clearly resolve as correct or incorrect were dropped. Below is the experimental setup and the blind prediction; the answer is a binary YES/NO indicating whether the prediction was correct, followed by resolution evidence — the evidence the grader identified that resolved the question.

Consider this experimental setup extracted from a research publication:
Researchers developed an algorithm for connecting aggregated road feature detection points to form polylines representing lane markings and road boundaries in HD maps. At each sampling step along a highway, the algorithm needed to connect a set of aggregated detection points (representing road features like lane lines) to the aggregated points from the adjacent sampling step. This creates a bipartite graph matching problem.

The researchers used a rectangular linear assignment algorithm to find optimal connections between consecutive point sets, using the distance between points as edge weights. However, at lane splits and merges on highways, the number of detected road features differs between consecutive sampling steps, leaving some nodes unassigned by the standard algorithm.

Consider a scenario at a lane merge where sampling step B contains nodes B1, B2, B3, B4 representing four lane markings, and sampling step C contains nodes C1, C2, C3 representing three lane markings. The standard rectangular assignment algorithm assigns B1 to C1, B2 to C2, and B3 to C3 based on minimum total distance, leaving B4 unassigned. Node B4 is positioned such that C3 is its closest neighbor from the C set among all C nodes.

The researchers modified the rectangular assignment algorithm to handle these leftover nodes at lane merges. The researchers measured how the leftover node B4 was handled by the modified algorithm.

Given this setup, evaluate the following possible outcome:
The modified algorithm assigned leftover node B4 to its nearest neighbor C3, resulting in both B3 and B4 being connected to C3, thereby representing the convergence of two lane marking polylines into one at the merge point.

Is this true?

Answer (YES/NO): YES